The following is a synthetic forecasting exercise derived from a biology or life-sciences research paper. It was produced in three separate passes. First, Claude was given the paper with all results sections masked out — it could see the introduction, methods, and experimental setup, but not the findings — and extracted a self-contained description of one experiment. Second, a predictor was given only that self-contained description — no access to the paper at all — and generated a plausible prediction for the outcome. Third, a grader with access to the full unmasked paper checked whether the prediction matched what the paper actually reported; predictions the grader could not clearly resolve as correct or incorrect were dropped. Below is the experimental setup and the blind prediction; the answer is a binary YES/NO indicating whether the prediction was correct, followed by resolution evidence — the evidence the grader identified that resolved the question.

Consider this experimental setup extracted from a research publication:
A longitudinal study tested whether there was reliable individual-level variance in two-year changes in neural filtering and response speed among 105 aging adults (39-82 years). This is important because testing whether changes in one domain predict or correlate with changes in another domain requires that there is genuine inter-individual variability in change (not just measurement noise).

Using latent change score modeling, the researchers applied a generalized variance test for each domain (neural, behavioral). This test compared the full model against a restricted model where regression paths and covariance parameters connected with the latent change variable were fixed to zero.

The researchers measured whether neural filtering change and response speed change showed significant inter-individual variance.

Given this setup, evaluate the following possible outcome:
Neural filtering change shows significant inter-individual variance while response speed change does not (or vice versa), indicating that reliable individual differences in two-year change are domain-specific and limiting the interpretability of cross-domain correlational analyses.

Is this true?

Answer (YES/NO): NO